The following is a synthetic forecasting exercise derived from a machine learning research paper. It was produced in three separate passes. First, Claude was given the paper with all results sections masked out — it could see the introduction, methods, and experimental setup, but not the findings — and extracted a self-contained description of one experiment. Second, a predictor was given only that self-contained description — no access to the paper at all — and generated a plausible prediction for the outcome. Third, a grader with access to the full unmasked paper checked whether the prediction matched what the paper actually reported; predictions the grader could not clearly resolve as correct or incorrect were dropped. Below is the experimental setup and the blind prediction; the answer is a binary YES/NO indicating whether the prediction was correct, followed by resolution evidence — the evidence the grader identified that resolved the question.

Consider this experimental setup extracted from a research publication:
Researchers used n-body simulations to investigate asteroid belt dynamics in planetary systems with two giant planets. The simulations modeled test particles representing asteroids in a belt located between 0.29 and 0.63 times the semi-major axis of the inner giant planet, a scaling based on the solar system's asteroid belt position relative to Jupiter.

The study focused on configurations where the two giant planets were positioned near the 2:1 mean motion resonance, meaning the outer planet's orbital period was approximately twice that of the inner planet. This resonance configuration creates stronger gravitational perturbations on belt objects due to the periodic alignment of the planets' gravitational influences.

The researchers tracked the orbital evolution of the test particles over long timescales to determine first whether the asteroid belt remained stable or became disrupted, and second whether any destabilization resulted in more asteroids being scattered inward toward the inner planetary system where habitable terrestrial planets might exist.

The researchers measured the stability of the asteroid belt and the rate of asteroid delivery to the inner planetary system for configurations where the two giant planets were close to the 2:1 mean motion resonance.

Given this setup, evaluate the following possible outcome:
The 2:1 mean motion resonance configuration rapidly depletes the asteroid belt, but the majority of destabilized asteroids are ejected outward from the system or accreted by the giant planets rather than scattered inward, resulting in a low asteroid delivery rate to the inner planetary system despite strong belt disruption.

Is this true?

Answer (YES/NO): YES